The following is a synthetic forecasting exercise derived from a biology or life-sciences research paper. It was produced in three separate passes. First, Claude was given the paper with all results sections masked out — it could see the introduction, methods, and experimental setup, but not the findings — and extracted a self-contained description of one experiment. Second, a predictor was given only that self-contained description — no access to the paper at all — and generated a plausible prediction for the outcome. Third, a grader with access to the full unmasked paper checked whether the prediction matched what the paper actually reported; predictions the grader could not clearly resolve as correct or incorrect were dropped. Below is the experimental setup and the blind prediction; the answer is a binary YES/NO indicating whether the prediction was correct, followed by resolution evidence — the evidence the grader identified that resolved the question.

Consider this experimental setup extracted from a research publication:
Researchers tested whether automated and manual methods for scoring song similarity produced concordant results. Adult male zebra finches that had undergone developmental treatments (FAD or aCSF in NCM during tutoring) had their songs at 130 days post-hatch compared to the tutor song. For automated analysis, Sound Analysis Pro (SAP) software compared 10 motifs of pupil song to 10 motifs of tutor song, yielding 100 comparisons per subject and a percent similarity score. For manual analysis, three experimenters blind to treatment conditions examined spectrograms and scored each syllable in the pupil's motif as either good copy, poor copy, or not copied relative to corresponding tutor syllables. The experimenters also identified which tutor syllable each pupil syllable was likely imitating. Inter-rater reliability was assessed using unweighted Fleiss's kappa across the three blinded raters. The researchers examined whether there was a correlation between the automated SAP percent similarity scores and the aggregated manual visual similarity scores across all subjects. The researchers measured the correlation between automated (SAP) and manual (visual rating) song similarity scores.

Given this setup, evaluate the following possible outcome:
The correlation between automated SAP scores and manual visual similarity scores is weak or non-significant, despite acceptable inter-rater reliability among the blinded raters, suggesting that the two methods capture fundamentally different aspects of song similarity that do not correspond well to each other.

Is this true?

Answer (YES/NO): NO